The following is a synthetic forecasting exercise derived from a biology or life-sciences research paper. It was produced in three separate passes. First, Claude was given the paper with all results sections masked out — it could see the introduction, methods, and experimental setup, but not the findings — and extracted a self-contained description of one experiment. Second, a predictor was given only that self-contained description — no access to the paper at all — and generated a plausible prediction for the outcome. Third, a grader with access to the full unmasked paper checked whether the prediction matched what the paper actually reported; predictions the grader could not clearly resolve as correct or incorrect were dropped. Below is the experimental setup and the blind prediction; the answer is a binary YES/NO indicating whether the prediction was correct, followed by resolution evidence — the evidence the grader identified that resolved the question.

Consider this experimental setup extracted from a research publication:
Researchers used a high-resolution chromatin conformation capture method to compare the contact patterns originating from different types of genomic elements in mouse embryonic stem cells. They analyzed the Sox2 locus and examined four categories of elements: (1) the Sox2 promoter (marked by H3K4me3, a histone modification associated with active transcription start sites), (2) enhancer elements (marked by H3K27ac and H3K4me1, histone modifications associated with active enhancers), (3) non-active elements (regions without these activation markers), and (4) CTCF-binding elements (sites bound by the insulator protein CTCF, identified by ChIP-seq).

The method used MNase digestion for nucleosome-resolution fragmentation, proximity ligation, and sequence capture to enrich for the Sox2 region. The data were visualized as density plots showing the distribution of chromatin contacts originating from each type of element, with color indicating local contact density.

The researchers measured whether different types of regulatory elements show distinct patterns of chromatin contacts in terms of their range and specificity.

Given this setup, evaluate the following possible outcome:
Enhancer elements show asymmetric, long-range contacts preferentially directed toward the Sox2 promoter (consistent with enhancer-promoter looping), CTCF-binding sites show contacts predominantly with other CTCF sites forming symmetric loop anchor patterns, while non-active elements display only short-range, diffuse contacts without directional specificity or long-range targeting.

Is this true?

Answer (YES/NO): NO